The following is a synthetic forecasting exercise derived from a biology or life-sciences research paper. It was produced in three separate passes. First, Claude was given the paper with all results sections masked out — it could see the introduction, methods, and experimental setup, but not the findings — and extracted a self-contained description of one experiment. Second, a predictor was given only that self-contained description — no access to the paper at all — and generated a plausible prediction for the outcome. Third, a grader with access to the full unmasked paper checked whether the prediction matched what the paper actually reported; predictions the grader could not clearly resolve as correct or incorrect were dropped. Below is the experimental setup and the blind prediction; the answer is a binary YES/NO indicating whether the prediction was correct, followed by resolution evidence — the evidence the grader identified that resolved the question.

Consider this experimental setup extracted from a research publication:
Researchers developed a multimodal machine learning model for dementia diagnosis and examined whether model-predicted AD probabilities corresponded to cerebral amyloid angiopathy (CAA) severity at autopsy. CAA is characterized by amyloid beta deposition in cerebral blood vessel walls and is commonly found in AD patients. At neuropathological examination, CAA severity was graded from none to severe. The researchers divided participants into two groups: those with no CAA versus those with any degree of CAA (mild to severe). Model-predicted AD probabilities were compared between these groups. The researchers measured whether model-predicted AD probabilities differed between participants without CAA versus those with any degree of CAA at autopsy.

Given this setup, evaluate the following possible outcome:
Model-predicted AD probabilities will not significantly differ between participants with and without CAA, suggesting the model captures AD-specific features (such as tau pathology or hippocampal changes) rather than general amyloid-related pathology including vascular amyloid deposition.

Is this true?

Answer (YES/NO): NO